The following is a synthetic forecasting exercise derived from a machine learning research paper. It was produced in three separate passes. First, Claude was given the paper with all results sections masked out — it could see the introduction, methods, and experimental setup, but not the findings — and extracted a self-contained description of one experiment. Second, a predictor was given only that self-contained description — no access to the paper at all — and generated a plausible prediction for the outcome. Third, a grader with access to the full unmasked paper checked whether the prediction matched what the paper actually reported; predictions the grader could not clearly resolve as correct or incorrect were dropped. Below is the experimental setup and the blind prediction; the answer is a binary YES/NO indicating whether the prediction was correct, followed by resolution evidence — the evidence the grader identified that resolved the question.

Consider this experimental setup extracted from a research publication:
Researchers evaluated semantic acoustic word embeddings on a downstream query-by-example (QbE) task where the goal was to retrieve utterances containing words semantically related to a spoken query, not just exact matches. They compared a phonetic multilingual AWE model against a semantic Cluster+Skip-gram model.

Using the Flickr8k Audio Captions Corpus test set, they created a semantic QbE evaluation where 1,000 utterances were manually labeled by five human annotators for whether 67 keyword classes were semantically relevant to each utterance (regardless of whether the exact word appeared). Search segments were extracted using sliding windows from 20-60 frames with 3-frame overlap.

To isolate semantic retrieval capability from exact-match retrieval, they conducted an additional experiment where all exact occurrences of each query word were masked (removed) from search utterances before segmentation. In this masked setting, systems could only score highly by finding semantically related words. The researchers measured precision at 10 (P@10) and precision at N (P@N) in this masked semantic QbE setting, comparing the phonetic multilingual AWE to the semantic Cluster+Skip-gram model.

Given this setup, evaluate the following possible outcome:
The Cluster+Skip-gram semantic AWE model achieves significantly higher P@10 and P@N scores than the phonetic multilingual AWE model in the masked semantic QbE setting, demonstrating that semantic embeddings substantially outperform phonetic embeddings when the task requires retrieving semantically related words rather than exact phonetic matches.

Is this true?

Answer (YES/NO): YES